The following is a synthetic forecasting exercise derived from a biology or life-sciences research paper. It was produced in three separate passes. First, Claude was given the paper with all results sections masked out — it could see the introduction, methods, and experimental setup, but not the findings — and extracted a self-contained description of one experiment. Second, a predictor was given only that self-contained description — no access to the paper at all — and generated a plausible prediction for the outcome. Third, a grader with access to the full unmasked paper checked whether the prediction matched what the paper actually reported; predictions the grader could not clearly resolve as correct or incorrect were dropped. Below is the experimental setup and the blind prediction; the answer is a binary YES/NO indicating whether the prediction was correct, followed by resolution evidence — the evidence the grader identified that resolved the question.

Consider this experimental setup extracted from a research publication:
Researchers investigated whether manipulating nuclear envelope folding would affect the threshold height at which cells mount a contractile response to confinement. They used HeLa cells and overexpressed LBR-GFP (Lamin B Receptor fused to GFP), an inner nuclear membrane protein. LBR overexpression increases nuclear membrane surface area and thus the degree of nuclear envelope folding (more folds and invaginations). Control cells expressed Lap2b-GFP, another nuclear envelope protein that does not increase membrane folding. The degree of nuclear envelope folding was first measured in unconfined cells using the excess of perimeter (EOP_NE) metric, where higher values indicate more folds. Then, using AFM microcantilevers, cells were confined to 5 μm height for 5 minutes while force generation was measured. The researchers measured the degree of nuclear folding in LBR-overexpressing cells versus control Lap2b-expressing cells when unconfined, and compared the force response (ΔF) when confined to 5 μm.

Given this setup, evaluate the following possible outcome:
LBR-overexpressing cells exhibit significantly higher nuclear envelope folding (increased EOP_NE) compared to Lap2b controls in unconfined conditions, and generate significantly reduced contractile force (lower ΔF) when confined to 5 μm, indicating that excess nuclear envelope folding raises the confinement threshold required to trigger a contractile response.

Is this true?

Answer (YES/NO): YES